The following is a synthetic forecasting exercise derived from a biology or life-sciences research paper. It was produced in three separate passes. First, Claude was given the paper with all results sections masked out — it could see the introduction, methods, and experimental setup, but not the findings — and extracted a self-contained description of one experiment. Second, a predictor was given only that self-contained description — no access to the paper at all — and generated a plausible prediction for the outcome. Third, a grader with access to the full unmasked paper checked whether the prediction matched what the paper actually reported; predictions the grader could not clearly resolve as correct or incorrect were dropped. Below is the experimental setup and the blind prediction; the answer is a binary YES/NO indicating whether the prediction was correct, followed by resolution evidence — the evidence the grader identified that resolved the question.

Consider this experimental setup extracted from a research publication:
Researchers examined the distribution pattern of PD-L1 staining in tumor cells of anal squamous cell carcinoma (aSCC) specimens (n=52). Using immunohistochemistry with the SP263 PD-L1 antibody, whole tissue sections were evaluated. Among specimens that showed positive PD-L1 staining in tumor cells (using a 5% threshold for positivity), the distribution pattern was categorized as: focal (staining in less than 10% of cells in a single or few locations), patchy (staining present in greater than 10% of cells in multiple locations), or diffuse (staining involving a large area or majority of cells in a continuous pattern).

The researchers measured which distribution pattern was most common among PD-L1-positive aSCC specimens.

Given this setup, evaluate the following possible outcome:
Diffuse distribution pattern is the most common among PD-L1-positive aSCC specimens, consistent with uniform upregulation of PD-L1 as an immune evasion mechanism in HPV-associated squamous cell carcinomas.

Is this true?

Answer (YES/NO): NO